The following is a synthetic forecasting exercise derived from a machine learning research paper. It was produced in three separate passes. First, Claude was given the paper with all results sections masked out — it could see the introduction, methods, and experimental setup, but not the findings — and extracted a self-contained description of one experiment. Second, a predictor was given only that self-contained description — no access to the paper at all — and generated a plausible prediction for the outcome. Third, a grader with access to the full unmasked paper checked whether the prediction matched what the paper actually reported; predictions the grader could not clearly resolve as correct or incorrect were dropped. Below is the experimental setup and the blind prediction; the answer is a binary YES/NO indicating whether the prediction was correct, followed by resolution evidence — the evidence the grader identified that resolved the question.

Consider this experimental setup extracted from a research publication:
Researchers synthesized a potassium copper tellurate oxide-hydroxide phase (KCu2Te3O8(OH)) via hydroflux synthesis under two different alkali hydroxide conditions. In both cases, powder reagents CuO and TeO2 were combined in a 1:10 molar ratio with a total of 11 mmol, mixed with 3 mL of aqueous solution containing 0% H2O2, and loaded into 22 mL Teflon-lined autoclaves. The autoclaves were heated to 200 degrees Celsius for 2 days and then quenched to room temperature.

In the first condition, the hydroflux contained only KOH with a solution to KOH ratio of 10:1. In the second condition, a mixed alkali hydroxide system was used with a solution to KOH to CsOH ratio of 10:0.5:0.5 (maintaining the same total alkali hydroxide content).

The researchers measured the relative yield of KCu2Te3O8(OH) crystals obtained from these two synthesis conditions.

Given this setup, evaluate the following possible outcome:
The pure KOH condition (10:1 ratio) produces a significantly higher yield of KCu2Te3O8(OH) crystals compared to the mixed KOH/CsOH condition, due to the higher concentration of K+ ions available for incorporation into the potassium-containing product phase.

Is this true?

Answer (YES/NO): YES